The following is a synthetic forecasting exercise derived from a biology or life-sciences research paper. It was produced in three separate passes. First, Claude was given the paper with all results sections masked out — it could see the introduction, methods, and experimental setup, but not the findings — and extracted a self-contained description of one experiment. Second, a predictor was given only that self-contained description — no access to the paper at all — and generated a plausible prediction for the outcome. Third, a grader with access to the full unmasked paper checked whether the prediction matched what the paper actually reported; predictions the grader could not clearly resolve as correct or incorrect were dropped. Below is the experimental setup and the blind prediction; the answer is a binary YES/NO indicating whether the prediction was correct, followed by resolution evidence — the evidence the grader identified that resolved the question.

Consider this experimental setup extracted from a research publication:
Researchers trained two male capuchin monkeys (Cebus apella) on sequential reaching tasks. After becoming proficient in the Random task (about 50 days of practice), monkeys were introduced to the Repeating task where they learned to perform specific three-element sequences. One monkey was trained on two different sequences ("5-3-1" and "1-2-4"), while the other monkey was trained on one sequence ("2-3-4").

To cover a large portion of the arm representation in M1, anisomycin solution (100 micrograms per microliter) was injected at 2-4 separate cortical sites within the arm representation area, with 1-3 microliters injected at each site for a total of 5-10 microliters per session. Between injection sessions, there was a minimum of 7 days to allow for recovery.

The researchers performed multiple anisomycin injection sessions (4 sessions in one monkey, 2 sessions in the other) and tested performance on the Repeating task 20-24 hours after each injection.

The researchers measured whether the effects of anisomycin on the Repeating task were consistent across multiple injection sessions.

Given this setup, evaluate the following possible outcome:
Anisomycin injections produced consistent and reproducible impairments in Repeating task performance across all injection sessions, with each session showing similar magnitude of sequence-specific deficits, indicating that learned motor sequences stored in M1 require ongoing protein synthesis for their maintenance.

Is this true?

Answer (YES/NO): NO